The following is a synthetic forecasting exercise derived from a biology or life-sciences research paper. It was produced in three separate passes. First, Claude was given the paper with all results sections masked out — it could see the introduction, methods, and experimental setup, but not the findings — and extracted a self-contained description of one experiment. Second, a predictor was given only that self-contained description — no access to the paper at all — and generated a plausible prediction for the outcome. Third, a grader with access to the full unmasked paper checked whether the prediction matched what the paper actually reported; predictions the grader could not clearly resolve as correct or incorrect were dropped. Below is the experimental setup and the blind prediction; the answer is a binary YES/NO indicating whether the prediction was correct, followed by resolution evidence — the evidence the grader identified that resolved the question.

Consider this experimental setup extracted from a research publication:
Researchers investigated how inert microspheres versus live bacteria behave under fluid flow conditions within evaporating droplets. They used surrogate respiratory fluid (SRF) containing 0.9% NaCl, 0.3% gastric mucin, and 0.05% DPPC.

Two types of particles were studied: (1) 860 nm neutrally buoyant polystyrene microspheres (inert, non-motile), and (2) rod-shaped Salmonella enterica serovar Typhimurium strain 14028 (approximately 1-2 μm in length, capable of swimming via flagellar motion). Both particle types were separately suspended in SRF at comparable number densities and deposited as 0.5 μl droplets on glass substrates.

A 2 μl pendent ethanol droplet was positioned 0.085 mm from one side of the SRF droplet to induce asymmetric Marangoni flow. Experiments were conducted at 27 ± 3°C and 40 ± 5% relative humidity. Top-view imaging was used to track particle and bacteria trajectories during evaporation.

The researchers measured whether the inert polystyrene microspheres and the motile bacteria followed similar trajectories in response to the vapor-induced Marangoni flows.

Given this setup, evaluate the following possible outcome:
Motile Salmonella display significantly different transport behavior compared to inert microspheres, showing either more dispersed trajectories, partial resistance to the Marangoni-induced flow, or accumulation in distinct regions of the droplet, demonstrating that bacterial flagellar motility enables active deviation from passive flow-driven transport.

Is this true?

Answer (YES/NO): NO